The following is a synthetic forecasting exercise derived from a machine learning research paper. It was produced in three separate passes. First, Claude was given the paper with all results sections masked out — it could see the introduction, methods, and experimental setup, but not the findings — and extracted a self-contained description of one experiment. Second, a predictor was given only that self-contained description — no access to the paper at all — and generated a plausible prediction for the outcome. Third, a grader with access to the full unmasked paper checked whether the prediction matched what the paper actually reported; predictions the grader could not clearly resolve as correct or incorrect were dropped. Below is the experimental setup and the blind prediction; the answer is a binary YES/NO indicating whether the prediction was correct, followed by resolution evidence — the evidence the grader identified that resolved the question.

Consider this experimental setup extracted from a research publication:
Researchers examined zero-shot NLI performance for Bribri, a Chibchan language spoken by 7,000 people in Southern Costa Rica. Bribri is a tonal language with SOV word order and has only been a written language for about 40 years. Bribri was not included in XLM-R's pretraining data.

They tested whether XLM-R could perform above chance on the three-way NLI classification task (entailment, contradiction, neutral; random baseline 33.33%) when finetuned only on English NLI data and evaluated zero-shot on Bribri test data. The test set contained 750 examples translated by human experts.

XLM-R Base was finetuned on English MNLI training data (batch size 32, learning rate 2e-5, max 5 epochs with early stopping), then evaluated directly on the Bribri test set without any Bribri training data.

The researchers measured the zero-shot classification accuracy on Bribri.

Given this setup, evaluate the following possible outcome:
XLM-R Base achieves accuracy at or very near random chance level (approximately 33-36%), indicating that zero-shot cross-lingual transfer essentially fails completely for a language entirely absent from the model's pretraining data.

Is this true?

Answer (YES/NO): NO